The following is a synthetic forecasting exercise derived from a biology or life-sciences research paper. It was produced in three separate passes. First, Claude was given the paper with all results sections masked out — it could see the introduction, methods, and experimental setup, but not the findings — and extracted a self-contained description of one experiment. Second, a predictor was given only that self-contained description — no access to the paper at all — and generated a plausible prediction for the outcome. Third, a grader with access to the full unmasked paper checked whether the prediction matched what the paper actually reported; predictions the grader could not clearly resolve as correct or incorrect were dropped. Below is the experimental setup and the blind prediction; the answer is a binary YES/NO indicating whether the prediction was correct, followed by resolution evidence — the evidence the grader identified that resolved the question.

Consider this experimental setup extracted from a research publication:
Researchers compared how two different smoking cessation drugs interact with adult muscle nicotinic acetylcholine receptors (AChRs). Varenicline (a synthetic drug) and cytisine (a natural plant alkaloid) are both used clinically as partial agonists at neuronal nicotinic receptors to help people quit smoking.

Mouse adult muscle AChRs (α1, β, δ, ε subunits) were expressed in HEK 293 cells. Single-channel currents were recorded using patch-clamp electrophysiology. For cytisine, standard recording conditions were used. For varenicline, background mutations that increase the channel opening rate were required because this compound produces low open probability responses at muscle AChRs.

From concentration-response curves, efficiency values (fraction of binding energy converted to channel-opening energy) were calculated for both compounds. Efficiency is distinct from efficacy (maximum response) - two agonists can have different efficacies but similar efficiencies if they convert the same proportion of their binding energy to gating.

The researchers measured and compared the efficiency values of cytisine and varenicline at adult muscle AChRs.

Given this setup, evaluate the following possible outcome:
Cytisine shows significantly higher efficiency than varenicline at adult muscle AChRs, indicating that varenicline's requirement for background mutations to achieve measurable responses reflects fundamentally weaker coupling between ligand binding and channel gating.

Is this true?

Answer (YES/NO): NO